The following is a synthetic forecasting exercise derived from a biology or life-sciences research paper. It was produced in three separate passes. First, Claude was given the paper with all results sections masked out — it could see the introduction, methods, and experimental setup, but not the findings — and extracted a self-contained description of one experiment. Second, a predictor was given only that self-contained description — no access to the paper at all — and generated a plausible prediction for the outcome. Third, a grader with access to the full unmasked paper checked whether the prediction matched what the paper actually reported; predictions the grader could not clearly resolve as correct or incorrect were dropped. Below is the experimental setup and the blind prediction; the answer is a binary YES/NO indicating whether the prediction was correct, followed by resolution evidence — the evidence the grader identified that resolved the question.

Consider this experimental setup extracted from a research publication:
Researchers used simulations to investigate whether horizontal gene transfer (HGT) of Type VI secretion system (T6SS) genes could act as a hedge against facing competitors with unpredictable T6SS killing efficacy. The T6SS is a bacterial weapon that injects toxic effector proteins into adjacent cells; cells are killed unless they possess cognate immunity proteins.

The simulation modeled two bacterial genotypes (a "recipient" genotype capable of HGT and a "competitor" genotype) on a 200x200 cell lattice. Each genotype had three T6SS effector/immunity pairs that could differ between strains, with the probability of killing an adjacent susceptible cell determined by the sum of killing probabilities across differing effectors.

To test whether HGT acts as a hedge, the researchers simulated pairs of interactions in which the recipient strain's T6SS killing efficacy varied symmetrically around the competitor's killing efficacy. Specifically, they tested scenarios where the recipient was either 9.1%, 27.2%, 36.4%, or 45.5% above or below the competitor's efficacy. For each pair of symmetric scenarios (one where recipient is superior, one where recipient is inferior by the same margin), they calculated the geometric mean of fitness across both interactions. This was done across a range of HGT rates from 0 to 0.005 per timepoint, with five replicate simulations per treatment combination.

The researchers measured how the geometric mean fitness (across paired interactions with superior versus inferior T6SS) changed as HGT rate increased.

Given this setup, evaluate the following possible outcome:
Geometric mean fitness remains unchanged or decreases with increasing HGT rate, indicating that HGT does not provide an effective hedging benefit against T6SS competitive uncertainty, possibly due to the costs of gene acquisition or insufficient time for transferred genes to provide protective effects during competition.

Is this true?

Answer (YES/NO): NO